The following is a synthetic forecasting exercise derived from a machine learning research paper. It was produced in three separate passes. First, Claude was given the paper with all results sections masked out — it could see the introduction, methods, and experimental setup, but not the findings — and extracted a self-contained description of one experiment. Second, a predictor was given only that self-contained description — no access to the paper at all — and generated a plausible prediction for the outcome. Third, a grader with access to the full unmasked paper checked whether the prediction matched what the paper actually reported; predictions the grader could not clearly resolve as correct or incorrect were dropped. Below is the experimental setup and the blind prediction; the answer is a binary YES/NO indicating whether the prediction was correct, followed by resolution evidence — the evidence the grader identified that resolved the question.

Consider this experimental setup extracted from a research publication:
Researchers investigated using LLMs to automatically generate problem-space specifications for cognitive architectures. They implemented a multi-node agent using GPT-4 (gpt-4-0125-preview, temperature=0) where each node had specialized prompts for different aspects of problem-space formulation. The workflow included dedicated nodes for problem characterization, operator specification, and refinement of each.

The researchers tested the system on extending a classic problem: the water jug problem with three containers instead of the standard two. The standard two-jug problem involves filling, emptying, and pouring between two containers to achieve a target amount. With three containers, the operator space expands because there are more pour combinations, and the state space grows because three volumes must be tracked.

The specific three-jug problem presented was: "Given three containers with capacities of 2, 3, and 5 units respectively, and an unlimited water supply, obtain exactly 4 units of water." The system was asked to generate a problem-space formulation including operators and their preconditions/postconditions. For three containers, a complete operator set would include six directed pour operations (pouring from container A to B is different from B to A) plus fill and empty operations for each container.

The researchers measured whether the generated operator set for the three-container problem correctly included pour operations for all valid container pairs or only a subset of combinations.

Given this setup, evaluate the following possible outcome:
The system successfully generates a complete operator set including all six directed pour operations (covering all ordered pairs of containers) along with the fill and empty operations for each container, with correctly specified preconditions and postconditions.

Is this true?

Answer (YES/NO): YES